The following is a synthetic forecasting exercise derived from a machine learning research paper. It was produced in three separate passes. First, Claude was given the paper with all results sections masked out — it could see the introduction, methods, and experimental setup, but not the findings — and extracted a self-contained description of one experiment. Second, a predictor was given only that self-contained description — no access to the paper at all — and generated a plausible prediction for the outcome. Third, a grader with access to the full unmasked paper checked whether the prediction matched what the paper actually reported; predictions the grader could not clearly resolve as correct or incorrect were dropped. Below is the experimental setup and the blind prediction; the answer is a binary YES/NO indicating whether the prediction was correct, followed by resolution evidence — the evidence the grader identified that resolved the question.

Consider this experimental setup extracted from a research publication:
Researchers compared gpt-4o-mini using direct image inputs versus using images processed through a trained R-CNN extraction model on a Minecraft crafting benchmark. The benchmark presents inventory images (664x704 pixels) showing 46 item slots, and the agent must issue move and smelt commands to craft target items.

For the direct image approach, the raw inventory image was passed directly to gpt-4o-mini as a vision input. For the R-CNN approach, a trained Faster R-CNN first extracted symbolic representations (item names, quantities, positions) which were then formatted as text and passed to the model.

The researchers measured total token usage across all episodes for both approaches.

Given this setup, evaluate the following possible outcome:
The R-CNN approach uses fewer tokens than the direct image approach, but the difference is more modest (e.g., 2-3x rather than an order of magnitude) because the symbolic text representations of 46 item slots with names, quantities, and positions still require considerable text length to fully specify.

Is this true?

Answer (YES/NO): NO